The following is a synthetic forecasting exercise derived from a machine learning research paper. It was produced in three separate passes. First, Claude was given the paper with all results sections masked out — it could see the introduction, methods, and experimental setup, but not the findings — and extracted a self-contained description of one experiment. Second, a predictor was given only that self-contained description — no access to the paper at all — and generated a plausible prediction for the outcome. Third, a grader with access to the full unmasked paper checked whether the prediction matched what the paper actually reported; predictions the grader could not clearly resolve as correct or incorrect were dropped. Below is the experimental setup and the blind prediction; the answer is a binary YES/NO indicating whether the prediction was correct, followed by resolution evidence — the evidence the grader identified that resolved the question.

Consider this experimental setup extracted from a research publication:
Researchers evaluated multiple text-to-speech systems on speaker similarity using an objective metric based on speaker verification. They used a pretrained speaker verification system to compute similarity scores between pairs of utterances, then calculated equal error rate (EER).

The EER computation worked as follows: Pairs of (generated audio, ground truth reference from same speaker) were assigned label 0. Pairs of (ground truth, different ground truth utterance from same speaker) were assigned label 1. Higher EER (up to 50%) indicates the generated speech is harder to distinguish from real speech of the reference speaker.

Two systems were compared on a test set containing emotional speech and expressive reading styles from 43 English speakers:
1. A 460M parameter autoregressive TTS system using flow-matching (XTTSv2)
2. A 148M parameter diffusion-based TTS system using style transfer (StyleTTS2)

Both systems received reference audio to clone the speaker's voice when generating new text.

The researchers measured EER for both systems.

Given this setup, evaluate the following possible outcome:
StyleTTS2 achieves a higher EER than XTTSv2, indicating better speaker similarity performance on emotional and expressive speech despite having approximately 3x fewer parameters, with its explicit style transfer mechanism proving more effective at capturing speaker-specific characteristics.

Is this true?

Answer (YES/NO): NO